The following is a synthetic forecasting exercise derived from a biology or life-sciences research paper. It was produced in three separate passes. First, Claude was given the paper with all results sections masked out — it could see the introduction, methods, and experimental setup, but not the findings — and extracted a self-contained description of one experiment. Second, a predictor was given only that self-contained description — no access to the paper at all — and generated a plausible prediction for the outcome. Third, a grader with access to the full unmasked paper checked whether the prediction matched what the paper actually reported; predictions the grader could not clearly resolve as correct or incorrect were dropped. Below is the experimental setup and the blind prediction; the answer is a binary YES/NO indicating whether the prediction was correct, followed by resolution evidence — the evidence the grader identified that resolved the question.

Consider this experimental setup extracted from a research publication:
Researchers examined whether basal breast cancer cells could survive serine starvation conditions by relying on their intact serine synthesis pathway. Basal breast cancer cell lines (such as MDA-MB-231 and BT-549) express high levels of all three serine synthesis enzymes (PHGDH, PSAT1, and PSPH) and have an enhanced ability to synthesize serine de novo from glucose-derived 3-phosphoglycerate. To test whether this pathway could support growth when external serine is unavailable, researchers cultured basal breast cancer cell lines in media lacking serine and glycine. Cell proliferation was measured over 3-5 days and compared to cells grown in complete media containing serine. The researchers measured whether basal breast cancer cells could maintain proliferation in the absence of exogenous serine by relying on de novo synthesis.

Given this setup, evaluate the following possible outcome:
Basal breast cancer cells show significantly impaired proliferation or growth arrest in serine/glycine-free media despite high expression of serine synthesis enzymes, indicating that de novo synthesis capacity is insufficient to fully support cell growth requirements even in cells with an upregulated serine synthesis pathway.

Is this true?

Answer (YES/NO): NO